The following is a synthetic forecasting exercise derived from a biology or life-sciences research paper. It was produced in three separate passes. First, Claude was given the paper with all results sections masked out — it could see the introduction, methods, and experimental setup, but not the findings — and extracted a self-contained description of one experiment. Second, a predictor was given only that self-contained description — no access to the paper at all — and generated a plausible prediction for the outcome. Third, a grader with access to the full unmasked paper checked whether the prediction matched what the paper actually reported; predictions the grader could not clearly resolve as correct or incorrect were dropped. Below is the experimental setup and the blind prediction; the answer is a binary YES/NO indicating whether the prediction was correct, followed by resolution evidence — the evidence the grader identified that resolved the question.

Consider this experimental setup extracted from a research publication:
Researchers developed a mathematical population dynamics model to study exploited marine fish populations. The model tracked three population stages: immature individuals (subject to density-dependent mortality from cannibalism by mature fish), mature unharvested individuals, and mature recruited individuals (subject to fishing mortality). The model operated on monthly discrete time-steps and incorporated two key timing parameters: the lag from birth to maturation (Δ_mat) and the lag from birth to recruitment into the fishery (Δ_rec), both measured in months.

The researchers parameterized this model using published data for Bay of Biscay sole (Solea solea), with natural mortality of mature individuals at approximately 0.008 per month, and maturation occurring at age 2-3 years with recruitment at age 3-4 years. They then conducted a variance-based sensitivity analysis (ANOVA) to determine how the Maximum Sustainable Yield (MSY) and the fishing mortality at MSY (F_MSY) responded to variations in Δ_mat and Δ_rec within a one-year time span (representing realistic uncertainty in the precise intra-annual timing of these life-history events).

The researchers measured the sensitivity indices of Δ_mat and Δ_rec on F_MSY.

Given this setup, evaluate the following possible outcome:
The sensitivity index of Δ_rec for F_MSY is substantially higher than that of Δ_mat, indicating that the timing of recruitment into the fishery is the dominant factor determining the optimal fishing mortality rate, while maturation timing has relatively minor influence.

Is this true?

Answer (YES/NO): NO